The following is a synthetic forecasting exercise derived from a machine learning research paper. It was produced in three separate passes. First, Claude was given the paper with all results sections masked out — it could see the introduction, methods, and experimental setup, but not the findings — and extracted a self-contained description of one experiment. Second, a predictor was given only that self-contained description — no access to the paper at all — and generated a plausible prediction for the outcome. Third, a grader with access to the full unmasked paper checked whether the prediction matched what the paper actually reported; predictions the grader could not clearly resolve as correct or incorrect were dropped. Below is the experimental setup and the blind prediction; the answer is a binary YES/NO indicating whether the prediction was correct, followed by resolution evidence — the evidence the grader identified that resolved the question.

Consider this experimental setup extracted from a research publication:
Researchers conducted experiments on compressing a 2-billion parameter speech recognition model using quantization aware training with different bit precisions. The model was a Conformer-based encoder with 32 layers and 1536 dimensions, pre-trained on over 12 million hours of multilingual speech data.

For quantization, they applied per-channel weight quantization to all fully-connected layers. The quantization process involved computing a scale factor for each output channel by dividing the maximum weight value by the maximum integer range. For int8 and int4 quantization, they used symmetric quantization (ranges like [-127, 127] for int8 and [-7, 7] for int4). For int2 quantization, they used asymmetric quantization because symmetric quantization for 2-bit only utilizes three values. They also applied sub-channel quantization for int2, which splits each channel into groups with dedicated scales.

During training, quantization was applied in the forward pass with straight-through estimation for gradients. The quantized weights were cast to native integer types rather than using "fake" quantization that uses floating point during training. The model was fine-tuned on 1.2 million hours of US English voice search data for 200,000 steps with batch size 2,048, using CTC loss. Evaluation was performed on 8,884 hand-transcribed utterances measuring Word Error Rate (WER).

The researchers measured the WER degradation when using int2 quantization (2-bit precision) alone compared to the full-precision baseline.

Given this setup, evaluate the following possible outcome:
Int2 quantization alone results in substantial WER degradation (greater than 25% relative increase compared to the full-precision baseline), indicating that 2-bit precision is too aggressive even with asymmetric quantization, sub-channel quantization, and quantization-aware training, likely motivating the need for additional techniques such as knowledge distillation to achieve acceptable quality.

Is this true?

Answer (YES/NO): YES